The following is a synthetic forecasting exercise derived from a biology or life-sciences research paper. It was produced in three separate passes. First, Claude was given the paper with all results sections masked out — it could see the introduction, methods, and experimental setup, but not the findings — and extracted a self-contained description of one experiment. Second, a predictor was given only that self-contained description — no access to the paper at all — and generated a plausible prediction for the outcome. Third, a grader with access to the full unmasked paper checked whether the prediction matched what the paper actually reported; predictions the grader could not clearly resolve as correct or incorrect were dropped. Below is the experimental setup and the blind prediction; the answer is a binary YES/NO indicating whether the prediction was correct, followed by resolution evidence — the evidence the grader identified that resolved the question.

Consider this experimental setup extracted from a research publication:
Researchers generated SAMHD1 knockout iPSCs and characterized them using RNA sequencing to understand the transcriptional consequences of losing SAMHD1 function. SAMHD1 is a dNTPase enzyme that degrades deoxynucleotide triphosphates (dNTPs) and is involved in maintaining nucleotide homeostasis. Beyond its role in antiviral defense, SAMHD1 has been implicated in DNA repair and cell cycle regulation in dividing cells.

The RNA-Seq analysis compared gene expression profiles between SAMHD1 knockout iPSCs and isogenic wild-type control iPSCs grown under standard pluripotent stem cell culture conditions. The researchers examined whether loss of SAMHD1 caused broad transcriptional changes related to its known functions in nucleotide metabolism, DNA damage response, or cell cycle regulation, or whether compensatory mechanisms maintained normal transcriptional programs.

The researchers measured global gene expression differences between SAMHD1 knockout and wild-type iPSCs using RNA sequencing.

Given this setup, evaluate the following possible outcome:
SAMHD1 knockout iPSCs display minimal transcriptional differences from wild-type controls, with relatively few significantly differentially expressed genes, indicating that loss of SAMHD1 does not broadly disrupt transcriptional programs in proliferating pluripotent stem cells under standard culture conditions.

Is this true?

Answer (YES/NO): YES